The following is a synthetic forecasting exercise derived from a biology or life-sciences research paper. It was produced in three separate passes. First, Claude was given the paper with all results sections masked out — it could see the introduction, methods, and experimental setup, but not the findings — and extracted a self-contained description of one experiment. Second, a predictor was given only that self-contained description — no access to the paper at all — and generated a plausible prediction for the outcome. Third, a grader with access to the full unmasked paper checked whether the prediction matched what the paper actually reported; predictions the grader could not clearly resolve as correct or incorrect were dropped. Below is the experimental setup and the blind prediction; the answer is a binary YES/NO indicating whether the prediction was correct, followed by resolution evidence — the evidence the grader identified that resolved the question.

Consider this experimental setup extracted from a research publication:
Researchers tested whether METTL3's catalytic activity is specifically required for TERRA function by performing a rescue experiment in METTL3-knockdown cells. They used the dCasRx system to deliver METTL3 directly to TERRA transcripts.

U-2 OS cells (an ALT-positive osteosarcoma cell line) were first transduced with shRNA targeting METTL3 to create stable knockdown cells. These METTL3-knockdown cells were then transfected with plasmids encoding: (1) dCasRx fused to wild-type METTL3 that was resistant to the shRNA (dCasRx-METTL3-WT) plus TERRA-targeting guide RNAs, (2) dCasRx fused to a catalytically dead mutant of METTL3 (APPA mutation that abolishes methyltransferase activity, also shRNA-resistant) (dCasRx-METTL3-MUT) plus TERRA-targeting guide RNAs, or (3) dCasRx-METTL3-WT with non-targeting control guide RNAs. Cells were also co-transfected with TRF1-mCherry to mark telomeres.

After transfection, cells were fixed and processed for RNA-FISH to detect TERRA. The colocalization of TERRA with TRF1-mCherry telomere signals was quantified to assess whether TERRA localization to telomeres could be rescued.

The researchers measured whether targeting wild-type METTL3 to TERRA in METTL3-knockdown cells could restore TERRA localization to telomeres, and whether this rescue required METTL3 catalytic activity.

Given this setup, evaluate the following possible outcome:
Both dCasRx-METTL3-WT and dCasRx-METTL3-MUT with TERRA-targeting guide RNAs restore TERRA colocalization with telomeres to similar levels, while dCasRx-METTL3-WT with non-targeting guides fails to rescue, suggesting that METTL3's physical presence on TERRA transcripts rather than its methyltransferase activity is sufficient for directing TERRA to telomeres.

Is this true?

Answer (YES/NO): NO